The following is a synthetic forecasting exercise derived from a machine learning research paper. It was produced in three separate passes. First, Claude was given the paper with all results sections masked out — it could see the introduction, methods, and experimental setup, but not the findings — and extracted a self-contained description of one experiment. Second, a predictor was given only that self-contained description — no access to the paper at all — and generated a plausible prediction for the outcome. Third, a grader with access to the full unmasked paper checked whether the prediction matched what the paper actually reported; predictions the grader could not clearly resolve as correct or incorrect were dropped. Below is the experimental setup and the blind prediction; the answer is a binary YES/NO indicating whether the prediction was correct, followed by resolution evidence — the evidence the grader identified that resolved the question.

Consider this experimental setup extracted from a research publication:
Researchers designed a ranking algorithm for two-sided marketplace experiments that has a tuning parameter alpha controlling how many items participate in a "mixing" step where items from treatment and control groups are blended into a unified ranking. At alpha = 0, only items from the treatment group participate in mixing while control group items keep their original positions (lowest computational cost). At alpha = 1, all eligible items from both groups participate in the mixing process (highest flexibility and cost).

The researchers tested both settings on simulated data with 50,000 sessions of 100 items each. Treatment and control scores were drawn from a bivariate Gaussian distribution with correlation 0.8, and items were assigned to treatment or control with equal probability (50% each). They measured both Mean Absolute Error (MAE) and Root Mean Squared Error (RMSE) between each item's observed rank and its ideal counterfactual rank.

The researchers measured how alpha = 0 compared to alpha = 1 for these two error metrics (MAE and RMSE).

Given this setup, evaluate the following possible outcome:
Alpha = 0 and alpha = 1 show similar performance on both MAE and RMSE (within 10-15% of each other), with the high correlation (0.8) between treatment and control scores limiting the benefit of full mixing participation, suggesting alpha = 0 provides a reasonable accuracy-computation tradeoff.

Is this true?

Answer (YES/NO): NO